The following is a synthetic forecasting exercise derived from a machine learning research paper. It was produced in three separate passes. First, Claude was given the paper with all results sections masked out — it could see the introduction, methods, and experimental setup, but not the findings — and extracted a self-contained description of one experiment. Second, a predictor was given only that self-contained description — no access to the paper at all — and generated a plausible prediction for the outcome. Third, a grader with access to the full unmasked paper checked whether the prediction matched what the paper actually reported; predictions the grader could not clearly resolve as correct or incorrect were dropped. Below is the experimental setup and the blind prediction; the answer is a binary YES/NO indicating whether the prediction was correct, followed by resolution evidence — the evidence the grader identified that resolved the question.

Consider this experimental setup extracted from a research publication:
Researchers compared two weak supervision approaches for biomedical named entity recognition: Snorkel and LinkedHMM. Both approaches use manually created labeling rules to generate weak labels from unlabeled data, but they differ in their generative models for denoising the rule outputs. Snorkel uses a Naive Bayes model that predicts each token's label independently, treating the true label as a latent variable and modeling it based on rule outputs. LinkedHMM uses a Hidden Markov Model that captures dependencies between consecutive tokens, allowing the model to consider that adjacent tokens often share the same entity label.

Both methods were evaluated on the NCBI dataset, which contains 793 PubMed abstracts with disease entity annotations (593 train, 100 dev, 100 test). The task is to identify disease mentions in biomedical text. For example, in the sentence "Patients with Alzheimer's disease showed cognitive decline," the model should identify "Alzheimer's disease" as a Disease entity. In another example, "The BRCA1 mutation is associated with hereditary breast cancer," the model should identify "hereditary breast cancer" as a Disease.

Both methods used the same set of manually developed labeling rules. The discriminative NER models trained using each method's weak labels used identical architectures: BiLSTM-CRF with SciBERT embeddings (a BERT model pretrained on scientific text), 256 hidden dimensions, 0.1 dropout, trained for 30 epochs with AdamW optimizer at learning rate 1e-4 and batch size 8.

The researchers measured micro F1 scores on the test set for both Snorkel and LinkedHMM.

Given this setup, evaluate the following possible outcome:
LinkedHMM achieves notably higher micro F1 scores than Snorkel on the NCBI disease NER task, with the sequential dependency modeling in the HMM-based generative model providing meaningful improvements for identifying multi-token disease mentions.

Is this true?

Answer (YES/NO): YES